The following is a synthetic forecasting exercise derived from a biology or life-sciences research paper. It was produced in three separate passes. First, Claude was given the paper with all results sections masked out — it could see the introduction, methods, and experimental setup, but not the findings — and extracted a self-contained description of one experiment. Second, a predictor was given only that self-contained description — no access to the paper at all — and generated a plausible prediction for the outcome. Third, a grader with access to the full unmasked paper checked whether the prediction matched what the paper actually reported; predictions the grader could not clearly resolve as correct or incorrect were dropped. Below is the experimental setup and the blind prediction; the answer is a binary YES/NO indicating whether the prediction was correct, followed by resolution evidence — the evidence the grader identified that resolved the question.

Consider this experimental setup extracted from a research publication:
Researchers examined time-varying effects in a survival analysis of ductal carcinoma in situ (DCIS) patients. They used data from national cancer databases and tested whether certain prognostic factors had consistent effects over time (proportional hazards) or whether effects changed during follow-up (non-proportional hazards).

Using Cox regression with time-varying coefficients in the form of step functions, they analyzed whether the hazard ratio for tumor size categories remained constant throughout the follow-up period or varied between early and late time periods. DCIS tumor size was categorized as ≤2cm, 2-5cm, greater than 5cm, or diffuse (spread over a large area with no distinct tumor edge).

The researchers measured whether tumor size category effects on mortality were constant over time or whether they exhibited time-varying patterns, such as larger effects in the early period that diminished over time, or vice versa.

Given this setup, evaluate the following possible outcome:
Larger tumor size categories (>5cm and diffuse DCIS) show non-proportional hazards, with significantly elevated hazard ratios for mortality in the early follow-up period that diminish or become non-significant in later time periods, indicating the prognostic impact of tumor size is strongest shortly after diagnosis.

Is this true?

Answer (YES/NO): NO